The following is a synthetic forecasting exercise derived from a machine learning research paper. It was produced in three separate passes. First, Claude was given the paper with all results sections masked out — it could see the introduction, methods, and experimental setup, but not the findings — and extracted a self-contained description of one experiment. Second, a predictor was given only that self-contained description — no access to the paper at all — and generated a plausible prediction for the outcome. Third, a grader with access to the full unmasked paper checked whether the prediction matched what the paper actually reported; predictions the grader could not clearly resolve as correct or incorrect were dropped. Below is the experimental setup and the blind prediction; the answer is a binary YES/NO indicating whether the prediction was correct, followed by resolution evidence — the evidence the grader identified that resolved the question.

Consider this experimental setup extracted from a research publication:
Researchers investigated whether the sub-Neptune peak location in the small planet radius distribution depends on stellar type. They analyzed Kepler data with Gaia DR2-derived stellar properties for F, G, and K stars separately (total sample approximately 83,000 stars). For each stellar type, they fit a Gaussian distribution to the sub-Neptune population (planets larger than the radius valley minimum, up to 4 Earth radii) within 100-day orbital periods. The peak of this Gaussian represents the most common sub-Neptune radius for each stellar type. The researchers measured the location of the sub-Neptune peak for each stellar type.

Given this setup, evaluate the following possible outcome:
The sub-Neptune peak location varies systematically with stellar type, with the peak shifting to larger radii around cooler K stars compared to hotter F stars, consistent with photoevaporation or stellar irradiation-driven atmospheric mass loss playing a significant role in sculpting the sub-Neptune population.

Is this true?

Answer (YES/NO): NO